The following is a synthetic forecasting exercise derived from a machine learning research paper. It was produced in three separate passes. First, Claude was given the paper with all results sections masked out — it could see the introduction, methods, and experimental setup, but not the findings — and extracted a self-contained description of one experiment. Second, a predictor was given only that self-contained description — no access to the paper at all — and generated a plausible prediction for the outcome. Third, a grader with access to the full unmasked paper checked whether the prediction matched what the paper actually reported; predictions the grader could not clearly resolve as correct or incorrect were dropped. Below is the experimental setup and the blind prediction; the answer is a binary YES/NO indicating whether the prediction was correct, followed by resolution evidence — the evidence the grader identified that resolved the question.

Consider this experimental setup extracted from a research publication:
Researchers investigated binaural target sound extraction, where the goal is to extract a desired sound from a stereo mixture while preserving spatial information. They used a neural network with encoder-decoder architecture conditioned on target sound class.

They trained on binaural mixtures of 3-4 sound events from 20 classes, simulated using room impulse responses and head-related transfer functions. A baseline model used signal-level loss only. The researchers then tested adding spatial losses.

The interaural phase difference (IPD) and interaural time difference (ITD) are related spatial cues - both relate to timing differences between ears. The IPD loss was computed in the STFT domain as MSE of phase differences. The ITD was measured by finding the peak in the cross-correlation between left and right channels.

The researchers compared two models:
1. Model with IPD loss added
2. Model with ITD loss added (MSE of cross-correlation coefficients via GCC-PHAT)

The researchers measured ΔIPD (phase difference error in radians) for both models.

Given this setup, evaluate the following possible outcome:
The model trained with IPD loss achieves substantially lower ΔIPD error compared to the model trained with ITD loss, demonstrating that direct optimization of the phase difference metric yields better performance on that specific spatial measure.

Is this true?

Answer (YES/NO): YES